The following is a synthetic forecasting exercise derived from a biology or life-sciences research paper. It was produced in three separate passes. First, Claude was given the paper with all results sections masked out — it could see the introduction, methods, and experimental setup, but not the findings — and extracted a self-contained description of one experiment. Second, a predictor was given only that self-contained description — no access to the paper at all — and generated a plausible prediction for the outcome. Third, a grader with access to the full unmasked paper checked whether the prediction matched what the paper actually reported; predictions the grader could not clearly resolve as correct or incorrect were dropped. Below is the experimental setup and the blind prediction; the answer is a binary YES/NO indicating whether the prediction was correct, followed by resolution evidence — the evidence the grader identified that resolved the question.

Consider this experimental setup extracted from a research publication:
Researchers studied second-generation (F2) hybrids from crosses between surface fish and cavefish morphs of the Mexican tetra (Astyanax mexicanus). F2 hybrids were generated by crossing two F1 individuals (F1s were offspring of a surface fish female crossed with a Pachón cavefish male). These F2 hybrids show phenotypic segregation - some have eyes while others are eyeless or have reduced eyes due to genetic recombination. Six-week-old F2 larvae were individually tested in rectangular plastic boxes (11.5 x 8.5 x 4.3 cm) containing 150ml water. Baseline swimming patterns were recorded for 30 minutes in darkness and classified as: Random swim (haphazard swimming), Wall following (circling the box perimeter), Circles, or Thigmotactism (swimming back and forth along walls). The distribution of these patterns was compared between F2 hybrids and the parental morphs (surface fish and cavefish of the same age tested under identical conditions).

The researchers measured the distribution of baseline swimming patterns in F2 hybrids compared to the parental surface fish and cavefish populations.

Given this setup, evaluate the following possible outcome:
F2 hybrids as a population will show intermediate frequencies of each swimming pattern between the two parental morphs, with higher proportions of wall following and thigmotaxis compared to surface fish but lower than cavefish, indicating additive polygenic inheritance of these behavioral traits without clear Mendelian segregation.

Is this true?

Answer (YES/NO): NO